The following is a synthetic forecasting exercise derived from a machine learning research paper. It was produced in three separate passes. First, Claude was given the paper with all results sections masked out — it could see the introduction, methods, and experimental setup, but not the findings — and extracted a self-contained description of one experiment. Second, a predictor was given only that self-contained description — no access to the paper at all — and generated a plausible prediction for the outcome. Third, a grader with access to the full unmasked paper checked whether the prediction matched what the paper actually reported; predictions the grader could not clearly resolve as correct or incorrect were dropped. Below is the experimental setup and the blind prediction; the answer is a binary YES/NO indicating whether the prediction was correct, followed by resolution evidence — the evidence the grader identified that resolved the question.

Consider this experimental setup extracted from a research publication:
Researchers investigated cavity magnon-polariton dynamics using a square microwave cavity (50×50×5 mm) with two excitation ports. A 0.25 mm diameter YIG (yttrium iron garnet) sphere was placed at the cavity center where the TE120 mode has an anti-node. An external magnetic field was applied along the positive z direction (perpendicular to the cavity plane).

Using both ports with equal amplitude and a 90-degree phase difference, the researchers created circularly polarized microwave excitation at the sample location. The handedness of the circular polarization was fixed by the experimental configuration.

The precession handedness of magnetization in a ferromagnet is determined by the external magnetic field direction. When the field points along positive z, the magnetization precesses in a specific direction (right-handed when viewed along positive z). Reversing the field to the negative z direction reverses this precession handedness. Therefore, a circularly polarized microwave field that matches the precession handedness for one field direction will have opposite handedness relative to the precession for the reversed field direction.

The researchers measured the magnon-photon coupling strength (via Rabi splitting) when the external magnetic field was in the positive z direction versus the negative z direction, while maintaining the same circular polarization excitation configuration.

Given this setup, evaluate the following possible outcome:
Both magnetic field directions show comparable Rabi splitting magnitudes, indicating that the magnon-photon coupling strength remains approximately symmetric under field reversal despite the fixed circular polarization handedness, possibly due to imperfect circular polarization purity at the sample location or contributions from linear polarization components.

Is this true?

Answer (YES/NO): NO